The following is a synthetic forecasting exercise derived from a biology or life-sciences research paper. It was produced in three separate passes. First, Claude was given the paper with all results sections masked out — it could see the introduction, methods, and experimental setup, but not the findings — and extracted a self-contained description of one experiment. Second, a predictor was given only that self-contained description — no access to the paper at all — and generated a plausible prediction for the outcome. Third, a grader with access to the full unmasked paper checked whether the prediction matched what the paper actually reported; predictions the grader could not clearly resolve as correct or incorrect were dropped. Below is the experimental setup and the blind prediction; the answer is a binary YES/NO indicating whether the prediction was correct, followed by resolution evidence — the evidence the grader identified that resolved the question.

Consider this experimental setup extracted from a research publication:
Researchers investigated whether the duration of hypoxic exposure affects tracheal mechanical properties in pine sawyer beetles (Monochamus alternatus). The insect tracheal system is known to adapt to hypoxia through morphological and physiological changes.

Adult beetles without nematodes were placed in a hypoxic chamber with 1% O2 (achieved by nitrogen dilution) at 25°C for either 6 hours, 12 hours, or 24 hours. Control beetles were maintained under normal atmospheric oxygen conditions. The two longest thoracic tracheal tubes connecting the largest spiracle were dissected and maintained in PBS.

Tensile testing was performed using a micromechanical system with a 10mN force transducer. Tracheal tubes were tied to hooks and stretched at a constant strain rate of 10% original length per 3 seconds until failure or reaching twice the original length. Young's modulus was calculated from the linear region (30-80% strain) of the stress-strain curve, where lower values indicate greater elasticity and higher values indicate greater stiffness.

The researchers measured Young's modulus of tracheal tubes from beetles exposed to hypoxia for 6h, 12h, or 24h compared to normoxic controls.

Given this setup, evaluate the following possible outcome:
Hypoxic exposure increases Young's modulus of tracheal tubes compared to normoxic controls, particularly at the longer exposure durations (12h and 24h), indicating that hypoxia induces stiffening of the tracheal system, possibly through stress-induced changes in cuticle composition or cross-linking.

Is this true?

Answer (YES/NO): NO